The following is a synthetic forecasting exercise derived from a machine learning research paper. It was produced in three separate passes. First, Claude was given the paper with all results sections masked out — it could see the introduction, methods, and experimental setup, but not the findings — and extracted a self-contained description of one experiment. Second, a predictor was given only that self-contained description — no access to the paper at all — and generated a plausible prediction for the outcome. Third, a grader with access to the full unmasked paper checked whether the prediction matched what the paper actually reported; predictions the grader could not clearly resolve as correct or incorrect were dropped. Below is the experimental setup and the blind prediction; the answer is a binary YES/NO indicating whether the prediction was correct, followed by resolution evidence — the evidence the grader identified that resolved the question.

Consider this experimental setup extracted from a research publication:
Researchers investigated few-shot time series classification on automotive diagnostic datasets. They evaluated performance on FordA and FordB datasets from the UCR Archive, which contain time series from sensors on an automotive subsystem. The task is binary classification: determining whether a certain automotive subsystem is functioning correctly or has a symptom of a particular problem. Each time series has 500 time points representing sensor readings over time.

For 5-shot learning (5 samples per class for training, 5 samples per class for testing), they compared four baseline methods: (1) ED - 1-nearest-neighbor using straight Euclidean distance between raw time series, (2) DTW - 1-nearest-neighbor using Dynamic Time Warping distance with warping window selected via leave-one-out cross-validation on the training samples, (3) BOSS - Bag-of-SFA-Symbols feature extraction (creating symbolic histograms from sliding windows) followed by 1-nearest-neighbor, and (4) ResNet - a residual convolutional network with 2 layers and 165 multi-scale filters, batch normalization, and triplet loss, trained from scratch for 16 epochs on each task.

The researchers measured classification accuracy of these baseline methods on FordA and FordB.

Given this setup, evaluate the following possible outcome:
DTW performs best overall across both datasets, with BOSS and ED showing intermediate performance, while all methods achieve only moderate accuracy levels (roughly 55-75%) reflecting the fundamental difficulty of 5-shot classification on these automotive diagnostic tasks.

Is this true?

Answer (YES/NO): NO